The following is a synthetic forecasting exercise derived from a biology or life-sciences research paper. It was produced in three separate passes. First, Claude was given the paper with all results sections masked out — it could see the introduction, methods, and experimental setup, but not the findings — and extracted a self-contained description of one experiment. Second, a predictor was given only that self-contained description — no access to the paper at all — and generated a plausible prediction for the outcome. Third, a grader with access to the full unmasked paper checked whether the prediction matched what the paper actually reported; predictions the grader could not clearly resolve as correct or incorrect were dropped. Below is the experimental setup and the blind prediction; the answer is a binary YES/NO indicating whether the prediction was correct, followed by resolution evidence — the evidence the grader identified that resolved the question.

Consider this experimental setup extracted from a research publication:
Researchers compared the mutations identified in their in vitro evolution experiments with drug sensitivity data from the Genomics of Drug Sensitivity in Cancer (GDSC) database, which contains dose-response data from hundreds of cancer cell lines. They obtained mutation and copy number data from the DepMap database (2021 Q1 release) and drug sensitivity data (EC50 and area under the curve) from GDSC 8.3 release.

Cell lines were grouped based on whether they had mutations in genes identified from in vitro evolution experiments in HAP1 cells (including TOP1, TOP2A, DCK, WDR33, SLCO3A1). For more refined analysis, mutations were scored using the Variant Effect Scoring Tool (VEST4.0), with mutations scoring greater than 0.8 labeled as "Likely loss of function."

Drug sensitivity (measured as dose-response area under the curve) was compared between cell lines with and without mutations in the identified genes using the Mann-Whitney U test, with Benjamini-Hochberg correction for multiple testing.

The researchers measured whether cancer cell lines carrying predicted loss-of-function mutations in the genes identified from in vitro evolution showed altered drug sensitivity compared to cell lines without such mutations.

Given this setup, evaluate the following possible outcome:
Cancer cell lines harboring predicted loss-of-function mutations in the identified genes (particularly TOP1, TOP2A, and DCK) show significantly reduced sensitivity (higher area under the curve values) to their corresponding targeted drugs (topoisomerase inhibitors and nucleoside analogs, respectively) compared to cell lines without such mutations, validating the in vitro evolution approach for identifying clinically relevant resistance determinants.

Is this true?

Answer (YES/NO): NO